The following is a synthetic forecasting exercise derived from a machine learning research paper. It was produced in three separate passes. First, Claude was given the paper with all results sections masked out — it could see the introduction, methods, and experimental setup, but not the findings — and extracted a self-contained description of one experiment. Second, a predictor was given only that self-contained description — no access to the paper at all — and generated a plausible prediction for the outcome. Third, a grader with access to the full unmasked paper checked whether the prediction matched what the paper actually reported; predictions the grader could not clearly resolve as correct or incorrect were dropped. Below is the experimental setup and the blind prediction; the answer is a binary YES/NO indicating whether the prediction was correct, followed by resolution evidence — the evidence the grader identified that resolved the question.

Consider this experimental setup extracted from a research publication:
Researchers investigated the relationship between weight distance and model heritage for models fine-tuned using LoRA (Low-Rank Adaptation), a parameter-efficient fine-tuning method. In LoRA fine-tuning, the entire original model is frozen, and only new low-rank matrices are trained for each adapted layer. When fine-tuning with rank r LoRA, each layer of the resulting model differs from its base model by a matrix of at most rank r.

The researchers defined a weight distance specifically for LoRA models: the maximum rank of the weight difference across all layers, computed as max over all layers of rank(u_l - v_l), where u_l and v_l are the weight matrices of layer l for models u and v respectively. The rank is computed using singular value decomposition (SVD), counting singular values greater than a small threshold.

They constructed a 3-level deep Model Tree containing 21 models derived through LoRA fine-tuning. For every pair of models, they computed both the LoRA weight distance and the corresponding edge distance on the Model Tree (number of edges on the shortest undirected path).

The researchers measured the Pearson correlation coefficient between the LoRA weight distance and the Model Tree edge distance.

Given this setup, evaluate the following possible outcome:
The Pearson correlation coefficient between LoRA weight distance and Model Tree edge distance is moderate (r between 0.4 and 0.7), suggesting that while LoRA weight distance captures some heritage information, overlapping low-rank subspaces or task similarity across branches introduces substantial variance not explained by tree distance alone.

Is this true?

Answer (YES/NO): NO